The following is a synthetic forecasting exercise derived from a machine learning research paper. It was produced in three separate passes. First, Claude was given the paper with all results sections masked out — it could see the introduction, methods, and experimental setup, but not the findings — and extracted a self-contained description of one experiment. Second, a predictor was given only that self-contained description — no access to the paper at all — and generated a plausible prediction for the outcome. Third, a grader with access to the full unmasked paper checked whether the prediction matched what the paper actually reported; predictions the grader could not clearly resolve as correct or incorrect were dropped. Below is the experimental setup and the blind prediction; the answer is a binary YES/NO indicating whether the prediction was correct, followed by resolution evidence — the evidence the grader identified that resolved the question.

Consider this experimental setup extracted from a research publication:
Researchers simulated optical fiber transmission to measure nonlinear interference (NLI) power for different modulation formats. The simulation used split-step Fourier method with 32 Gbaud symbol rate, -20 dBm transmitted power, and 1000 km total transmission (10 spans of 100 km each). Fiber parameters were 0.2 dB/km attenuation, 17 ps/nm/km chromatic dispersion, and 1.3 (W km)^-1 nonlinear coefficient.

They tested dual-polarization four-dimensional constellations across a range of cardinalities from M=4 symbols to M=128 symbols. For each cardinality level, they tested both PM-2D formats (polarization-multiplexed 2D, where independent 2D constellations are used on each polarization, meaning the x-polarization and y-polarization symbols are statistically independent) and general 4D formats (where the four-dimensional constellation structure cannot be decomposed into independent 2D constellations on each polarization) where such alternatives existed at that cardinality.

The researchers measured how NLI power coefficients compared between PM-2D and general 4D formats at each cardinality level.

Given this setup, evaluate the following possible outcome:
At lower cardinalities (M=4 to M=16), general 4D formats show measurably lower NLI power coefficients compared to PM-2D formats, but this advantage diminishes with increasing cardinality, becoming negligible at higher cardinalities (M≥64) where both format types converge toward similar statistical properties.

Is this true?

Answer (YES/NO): NO